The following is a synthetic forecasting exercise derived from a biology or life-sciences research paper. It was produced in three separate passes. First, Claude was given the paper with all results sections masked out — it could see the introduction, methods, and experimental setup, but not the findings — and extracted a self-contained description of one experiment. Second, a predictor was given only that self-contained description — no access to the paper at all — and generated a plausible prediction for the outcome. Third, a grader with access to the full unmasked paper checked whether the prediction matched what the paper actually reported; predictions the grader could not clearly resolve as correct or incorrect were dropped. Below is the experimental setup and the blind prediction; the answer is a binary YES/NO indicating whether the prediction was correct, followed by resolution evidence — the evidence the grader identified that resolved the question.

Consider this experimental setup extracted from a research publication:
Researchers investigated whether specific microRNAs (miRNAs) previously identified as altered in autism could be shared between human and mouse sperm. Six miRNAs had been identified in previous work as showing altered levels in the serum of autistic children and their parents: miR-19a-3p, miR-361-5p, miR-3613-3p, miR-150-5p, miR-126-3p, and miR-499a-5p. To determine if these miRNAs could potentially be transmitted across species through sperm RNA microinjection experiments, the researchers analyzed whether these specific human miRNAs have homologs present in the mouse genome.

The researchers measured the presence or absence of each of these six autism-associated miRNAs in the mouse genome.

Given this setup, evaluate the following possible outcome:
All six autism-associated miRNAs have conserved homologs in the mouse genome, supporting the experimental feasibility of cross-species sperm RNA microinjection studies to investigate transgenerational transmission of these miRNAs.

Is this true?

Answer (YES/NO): NO